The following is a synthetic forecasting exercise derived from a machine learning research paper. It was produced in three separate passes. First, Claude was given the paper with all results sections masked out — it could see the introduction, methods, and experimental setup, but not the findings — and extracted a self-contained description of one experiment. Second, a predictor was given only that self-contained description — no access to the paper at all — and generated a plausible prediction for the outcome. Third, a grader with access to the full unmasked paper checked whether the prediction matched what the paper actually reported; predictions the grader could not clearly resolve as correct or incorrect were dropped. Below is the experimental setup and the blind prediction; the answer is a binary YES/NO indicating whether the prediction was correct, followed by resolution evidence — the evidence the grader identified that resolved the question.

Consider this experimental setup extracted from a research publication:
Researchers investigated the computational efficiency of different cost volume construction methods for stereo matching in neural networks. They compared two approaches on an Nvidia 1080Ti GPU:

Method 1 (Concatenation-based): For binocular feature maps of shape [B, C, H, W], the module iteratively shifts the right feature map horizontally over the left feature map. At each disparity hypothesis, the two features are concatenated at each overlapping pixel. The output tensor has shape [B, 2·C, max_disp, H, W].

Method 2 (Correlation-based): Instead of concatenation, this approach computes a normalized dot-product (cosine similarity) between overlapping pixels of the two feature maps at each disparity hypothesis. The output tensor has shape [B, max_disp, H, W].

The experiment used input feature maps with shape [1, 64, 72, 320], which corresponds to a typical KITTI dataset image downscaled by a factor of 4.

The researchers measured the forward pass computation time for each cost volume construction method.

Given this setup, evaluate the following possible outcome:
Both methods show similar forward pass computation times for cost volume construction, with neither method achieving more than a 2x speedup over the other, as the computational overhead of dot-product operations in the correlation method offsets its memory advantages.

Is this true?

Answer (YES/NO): NO